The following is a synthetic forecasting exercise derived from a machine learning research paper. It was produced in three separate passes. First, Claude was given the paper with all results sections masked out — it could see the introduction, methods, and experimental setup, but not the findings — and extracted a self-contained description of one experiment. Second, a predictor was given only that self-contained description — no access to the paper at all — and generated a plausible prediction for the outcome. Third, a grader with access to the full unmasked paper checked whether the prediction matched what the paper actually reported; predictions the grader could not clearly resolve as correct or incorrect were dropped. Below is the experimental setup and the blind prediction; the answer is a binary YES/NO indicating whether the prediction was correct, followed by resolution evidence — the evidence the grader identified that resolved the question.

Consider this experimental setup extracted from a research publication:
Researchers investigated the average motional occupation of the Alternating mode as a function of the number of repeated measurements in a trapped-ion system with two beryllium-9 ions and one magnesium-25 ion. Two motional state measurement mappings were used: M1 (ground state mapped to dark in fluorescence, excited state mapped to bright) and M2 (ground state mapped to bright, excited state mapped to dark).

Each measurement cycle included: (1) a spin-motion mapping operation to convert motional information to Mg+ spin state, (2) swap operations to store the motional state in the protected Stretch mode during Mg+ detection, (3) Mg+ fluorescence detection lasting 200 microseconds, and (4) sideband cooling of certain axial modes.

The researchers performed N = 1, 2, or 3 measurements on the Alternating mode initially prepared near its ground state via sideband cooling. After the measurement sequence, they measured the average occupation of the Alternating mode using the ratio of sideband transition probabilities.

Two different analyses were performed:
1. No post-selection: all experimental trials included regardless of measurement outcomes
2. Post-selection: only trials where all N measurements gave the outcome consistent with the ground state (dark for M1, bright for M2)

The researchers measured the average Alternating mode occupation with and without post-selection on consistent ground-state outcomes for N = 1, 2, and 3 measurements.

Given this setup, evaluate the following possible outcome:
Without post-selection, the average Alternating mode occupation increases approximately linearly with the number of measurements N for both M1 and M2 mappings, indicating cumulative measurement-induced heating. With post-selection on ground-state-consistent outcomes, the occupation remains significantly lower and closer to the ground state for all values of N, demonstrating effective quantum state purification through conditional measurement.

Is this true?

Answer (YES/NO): YES